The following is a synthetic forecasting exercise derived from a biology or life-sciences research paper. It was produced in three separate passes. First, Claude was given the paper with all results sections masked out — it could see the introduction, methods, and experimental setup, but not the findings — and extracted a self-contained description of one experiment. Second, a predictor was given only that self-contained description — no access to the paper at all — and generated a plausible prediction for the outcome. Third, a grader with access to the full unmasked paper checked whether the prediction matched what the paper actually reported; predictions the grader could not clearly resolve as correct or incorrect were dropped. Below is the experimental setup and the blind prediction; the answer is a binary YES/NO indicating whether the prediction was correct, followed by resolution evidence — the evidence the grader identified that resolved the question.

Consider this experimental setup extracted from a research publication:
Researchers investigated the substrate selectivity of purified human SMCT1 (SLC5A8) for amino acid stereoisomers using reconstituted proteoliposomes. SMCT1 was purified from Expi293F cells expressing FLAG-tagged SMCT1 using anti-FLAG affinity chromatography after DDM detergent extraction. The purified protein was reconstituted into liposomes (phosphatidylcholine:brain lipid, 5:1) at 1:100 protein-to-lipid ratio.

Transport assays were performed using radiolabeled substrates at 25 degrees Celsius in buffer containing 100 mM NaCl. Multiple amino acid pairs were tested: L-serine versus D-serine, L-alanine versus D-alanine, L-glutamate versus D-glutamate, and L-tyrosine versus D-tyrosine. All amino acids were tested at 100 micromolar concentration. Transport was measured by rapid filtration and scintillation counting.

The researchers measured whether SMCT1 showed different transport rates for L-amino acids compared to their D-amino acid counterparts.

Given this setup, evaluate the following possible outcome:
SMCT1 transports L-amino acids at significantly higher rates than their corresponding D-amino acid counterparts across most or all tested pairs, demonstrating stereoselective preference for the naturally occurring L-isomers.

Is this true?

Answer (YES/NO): NO